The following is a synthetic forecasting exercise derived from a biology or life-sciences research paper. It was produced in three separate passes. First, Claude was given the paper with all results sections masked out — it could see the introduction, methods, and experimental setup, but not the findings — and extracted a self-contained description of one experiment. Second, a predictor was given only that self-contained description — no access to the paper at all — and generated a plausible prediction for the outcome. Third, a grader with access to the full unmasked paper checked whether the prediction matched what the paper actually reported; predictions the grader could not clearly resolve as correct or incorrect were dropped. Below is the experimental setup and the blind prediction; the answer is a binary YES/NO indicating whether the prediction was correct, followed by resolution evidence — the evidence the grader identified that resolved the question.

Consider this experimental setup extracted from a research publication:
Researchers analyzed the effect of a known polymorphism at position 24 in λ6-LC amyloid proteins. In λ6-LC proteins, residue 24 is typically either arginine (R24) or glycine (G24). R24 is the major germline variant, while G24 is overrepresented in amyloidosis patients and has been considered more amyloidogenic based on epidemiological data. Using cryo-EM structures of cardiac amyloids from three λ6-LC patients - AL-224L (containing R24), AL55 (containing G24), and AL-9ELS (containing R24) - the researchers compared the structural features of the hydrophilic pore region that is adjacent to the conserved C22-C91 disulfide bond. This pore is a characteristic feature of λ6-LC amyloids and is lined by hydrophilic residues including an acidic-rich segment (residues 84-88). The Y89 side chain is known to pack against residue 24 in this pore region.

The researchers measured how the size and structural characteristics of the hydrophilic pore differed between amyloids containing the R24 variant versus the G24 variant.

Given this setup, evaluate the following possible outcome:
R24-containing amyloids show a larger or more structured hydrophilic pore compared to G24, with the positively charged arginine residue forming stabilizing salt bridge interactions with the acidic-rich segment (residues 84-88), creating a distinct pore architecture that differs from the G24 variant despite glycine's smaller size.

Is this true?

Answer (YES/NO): NO